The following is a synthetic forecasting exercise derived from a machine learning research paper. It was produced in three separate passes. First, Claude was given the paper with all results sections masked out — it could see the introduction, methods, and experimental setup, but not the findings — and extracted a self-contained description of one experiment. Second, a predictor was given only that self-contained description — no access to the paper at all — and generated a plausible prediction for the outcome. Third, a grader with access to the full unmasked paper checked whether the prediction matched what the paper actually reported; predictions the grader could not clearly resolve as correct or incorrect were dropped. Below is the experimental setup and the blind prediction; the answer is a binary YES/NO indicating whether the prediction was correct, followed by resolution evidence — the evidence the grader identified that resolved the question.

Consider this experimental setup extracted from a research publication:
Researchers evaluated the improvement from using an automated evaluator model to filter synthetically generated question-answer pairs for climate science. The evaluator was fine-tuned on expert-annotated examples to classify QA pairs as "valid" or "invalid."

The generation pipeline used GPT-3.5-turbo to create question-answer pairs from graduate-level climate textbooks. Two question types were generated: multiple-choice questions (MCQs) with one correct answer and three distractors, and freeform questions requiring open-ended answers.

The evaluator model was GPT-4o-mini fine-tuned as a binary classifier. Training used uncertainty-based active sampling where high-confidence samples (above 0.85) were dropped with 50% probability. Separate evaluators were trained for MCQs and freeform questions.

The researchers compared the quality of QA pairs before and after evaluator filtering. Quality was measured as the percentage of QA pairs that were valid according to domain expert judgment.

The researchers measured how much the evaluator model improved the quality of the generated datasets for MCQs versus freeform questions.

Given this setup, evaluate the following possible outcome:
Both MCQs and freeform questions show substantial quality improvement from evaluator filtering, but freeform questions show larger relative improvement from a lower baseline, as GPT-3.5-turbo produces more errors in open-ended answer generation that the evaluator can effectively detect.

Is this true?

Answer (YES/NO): NO